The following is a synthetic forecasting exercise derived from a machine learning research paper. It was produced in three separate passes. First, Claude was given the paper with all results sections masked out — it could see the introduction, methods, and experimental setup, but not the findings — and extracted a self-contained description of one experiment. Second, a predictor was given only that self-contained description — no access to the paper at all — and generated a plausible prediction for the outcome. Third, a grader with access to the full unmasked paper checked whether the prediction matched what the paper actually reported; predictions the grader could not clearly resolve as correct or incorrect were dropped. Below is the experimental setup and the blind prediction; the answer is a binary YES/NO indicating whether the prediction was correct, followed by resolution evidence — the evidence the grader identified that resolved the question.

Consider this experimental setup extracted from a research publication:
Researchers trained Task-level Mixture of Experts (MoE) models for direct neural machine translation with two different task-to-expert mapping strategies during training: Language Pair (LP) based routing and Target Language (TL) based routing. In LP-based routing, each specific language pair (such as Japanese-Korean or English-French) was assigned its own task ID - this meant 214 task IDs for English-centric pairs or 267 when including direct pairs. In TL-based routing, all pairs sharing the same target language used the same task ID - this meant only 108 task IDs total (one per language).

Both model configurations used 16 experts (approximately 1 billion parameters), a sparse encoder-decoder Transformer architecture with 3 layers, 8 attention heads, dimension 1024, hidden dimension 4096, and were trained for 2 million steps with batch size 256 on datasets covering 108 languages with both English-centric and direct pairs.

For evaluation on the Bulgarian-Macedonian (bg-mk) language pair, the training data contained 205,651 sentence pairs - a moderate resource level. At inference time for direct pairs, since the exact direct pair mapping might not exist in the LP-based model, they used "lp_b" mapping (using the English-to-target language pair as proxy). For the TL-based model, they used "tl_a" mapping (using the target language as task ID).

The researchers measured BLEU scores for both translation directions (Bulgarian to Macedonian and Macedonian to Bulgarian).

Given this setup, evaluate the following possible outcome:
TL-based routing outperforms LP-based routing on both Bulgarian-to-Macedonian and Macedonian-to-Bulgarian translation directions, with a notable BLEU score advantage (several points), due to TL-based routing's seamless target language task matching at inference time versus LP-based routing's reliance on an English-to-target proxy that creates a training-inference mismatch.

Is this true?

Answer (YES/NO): YES